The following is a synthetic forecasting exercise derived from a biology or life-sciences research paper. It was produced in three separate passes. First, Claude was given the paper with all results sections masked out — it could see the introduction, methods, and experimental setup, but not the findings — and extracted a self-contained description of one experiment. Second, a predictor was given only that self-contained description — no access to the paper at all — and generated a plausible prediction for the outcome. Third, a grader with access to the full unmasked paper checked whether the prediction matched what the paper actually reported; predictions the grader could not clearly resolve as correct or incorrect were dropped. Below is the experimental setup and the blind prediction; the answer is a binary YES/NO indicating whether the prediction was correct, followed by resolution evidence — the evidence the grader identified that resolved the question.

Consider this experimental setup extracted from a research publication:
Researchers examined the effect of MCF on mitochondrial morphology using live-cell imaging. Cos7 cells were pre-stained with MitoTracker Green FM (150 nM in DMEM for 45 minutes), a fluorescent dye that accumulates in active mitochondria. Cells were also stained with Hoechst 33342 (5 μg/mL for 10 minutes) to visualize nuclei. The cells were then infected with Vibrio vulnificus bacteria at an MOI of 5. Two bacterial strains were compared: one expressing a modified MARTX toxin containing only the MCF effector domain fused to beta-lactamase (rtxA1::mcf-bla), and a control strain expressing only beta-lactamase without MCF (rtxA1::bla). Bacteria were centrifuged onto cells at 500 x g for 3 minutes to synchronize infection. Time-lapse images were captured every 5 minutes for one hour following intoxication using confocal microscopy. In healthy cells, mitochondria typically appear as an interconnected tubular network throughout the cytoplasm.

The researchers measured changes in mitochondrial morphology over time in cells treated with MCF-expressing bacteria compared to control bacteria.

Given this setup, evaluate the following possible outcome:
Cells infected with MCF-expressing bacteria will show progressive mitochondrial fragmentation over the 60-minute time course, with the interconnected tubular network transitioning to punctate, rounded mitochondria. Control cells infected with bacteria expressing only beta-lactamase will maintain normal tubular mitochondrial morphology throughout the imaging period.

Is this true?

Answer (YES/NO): YES